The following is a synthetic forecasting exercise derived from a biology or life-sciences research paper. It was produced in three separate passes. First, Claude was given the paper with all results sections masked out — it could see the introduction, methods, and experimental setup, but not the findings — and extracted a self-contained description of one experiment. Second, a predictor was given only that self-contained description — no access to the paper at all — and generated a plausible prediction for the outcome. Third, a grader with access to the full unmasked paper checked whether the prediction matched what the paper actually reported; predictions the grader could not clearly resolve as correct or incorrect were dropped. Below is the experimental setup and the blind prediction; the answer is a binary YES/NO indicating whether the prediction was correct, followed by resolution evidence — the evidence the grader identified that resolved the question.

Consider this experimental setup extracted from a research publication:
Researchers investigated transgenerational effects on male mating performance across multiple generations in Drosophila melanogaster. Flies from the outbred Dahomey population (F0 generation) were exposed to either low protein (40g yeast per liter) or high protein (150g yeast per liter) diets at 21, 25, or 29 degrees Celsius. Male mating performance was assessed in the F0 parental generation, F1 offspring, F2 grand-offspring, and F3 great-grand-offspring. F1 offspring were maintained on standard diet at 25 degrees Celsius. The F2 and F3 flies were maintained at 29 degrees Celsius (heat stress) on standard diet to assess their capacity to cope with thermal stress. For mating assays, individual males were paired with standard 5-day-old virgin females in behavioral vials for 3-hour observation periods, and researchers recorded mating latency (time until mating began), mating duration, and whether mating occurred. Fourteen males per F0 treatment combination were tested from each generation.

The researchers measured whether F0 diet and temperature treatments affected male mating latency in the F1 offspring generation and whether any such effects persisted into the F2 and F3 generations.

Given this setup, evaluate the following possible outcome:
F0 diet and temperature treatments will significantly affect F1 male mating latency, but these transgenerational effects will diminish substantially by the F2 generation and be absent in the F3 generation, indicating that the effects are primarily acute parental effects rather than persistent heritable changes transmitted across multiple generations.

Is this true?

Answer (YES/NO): NO